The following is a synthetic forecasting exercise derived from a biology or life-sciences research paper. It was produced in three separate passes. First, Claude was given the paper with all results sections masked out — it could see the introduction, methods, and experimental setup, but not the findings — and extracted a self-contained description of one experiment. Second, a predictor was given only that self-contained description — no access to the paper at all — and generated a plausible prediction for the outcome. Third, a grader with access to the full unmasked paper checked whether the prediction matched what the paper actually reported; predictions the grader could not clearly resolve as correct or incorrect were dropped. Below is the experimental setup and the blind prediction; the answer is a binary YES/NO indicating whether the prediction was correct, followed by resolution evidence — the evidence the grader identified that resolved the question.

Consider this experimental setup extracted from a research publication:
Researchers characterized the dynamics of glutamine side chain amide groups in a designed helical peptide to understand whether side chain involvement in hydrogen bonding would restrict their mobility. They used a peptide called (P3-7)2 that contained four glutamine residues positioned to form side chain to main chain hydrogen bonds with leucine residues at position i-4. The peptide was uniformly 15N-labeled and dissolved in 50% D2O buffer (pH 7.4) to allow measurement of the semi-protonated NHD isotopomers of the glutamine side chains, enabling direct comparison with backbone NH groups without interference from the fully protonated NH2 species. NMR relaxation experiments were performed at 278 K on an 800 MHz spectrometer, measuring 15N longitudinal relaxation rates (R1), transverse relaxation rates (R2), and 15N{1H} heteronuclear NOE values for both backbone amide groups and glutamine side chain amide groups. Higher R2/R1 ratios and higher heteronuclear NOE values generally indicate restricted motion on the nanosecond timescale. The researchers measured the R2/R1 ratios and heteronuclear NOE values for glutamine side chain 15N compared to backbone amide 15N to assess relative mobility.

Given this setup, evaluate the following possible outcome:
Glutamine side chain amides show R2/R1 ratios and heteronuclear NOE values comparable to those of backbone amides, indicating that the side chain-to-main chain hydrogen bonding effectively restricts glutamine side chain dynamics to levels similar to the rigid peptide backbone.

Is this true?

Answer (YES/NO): NO